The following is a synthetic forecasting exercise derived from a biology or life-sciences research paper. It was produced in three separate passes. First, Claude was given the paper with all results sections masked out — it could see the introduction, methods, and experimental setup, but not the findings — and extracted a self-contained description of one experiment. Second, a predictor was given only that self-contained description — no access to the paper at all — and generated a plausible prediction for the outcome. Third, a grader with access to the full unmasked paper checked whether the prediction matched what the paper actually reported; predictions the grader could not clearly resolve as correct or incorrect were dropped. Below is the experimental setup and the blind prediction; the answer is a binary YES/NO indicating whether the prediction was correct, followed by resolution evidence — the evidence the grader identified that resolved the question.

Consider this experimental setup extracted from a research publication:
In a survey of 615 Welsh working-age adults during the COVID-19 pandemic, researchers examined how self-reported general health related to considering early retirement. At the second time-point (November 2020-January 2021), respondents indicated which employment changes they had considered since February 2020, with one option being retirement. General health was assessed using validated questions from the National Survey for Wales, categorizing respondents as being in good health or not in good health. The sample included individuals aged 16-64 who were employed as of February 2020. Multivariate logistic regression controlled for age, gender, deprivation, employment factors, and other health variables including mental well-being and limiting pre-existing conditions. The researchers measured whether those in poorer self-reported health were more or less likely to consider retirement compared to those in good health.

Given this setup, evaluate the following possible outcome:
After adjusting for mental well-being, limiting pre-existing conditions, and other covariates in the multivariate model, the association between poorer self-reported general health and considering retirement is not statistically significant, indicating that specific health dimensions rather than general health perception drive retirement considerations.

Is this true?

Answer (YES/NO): NO